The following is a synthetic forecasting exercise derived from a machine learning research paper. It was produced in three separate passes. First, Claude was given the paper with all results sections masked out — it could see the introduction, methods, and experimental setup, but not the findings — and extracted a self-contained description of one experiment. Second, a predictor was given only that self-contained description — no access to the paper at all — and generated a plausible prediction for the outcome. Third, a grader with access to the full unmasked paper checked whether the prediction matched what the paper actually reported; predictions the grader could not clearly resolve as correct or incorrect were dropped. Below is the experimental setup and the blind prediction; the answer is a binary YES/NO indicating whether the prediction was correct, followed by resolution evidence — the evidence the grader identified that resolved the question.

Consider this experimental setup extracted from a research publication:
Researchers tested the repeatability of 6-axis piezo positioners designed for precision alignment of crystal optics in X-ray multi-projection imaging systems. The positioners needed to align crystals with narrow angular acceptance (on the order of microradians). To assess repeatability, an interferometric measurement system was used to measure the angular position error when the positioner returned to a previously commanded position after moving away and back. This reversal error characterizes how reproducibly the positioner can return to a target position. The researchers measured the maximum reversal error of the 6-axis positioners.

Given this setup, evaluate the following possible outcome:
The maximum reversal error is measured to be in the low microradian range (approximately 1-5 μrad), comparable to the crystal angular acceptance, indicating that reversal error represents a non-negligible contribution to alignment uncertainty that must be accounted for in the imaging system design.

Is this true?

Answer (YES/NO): NO